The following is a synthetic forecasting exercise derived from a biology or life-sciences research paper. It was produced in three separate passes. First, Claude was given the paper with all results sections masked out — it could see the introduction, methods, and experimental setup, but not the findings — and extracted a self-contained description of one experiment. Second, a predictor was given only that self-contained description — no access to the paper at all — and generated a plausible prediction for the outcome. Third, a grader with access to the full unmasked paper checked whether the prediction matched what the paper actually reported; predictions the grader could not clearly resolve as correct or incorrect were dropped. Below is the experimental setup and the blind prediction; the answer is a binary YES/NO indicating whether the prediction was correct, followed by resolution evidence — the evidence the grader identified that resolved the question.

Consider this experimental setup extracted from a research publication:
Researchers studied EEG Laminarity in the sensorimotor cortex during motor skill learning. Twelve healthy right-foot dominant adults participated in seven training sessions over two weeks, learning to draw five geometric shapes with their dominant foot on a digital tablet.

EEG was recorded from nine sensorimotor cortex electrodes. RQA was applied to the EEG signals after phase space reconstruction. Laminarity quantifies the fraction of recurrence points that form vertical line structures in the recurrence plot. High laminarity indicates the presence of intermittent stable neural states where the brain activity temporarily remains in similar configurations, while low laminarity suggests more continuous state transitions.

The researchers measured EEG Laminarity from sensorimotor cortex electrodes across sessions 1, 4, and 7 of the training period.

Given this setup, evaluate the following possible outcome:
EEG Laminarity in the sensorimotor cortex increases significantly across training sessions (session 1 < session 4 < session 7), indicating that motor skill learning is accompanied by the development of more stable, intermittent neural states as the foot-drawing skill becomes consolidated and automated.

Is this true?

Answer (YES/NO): YES